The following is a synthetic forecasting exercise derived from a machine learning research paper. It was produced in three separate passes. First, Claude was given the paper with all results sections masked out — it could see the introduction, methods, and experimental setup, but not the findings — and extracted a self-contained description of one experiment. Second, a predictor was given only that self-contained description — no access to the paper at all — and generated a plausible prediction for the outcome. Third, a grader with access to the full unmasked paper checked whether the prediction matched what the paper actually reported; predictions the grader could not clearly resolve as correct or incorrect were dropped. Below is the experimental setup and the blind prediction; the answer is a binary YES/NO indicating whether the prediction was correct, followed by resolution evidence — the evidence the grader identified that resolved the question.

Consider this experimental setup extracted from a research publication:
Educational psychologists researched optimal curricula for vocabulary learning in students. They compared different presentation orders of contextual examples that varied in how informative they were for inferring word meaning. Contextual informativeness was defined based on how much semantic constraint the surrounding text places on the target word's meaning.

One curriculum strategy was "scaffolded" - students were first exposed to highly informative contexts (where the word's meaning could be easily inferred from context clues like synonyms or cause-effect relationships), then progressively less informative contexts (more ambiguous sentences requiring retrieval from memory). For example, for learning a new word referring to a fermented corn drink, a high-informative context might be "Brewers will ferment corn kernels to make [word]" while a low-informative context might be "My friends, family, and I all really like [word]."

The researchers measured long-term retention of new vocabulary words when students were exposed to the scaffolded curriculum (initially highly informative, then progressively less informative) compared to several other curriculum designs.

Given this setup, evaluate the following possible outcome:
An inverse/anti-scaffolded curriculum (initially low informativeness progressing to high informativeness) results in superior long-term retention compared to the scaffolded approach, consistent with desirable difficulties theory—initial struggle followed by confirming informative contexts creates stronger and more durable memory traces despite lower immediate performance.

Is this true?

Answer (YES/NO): NO